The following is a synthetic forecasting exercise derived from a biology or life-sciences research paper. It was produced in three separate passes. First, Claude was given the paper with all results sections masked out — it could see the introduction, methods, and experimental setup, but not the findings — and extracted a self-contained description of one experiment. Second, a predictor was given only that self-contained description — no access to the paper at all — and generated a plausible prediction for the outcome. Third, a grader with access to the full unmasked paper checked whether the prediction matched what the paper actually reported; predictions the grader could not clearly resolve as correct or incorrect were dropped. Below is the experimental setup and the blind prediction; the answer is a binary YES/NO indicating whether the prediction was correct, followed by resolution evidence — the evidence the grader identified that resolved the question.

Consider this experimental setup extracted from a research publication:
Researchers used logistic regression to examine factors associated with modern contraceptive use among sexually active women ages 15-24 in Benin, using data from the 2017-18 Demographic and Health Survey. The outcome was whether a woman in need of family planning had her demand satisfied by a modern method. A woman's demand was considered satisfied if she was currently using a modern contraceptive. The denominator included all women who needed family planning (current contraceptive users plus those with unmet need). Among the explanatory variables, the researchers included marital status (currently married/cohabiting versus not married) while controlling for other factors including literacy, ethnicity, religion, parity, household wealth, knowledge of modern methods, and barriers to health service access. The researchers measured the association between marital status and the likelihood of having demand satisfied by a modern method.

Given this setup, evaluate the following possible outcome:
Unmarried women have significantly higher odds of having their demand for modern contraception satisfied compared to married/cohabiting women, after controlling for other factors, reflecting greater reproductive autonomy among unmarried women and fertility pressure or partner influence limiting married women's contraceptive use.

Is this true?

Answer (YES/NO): YES